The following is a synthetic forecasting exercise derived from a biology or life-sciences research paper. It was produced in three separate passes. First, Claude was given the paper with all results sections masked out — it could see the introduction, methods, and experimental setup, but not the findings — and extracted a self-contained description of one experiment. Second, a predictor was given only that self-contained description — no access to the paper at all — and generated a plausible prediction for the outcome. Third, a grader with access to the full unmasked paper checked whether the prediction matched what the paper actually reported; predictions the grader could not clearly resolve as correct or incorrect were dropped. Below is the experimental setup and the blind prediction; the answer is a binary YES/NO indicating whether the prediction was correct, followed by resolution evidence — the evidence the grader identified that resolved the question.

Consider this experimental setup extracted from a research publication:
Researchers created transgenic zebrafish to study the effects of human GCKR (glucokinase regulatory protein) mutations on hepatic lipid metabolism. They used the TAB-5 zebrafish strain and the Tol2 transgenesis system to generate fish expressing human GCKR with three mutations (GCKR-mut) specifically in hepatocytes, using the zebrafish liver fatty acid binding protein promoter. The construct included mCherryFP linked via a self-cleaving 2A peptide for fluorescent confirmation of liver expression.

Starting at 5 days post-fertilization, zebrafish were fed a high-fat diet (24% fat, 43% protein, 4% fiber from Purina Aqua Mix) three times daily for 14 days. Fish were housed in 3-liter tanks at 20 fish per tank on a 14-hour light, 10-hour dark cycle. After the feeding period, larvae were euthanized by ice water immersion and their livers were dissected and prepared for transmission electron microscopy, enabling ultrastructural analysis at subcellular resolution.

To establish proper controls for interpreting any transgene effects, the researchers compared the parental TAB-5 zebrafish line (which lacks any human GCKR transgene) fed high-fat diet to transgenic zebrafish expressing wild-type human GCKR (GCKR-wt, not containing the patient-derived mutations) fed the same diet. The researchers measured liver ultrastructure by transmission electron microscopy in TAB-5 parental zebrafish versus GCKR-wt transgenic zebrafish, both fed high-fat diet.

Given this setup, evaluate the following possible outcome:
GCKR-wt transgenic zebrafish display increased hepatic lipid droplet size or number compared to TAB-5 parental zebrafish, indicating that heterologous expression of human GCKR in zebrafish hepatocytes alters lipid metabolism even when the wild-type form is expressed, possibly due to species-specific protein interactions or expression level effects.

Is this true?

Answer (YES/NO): NO